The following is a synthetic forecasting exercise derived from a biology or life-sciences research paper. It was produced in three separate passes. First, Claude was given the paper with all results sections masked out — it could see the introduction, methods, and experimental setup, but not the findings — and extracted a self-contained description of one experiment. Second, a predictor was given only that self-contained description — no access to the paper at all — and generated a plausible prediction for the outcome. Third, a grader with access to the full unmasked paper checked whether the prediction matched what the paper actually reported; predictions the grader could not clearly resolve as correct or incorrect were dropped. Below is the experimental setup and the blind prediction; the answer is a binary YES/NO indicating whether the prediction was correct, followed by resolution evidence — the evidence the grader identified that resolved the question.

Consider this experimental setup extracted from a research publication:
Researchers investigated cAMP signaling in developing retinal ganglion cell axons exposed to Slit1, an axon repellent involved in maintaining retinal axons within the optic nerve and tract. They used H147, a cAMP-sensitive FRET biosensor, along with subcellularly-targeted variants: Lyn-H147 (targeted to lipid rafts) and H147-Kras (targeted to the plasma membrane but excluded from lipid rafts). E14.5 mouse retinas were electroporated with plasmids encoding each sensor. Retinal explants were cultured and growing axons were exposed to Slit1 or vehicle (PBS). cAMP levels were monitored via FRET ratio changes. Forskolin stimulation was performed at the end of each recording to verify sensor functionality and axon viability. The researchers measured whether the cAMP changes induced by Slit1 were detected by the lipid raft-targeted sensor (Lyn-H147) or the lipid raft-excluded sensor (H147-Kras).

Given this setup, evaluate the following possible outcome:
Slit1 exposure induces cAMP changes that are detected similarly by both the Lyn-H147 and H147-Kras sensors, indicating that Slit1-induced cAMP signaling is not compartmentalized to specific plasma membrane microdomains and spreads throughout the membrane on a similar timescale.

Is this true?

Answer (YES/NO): NO